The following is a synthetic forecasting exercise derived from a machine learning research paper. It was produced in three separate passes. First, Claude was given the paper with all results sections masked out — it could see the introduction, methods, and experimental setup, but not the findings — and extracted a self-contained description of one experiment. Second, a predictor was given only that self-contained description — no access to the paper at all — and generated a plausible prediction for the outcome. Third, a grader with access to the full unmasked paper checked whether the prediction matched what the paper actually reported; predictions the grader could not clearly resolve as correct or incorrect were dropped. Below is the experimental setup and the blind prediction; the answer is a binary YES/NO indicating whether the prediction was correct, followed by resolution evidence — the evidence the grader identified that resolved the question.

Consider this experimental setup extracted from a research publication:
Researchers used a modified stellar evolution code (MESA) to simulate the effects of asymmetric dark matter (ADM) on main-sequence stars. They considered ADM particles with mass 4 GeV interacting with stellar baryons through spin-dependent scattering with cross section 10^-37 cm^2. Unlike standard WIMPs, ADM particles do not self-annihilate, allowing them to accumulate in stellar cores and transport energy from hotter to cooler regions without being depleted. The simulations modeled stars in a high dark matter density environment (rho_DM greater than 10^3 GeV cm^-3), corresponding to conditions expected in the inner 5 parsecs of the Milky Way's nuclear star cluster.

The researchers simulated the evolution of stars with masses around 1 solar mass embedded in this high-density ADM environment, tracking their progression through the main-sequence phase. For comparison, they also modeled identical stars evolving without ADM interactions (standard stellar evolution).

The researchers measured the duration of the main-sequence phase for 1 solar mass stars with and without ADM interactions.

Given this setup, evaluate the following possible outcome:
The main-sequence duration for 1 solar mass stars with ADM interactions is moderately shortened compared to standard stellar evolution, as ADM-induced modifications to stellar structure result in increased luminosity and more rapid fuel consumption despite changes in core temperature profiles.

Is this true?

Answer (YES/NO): NO